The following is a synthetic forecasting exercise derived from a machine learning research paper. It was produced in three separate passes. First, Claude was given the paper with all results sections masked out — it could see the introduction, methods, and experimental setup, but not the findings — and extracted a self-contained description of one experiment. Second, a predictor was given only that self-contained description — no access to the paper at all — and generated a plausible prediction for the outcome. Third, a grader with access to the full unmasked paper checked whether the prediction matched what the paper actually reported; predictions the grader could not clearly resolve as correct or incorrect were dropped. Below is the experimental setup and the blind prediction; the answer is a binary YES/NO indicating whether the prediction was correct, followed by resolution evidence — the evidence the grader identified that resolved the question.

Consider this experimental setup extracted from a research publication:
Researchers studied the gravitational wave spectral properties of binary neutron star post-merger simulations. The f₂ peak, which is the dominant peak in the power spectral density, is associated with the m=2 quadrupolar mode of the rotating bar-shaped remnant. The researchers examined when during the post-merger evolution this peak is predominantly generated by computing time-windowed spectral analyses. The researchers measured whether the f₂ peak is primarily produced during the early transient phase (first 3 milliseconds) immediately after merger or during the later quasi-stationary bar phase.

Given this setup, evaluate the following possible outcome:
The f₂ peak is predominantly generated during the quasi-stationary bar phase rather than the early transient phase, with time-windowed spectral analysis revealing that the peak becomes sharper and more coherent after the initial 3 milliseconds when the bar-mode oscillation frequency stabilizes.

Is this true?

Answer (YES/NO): YES